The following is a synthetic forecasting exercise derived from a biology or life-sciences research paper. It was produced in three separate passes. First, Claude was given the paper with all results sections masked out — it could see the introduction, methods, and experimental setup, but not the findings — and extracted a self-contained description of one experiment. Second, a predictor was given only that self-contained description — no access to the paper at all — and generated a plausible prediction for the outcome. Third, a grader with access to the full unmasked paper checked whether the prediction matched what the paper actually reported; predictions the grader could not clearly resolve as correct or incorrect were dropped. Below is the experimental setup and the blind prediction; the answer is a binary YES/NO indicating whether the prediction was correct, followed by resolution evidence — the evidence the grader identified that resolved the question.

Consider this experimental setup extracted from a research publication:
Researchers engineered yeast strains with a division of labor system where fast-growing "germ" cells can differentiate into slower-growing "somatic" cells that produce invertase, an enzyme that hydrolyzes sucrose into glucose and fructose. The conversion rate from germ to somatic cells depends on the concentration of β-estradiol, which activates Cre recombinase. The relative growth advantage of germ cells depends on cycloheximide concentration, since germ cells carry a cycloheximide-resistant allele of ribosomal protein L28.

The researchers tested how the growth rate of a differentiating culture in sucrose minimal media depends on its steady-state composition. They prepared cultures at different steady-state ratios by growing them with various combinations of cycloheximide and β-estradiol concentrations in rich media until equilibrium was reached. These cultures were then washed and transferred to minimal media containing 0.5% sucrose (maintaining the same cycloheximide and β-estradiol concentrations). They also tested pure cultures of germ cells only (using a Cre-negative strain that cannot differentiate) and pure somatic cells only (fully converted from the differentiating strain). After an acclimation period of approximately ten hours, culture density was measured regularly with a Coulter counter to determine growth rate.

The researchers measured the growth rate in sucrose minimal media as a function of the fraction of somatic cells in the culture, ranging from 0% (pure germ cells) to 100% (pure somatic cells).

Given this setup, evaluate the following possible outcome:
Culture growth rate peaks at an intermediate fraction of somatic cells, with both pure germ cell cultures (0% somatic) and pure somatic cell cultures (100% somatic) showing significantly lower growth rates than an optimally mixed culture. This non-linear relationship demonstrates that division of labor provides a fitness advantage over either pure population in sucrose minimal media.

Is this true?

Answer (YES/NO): YES